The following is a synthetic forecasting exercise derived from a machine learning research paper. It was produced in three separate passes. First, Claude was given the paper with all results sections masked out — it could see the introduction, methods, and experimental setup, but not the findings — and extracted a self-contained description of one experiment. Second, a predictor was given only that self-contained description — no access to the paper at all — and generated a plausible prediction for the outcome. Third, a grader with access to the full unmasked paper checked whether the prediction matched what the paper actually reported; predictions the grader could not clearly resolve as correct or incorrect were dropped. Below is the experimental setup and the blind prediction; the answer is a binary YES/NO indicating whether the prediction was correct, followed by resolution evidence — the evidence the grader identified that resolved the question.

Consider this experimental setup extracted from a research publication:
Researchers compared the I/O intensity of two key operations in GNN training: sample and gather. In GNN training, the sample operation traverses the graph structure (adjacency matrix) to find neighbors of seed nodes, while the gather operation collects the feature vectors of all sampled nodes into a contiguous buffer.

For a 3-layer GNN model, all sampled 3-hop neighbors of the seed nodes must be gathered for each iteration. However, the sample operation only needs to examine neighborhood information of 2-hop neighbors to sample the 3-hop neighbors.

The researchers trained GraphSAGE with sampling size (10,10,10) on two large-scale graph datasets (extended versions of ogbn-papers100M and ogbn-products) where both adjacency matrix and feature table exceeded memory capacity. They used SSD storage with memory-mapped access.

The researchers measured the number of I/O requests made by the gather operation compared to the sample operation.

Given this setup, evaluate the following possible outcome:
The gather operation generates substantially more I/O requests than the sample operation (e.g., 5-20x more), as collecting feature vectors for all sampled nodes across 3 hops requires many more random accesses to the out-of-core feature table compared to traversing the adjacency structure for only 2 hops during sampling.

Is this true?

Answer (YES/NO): YES